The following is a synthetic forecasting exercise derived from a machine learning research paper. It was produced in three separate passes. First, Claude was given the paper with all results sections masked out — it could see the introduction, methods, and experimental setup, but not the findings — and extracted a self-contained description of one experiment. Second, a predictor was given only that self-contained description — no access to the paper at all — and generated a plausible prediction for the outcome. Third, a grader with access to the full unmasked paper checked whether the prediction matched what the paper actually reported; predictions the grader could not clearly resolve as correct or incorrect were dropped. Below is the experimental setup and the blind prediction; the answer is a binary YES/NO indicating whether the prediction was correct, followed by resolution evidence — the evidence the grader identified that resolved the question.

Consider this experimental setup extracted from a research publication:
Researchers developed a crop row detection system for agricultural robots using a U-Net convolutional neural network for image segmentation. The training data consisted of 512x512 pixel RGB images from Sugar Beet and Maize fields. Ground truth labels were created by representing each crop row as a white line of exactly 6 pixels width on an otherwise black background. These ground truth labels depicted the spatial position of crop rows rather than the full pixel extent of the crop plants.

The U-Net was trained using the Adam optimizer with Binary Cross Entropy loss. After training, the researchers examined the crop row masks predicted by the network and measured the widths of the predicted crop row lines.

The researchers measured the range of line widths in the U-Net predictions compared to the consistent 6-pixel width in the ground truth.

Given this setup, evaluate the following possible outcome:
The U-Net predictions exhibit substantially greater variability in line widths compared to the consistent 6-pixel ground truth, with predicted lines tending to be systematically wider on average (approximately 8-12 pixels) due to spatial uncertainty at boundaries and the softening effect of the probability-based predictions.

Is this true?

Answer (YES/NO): NO